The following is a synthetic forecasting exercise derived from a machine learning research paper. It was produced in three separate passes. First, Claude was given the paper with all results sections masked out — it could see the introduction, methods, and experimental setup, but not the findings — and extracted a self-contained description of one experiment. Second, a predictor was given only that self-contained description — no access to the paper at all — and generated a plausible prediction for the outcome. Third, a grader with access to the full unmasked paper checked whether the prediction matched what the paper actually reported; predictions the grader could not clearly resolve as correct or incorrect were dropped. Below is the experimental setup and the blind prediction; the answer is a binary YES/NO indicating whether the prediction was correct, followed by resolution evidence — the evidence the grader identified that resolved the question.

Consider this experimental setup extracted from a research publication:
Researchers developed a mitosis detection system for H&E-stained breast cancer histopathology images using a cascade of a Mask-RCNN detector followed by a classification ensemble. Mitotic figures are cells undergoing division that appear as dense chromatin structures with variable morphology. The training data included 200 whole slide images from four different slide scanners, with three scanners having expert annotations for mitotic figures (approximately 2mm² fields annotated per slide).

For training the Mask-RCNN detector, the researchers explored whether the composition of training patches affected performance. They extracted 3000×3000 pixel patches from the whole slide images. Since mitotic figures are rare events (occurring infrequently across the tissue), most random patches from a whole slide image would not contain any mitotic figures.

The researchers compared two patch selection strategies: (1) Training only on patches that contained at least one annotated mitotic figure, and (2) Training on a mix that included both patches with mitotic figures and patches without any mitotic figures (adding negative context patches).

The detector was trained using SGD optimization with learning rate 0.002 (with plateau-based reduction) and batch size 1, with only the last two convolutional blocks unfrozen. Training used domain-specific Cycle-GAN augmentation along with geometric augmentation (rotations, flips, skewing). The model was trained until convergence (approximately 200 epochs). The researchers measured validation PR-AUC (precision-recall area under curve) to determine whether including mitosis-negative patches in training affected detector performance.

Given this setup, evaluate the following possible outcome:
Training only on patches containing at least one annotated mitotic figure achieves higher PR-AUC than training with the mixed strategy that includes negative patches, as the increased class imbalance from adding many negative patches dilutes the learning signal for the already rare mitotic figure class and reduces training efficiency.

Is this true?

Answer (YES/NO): NO